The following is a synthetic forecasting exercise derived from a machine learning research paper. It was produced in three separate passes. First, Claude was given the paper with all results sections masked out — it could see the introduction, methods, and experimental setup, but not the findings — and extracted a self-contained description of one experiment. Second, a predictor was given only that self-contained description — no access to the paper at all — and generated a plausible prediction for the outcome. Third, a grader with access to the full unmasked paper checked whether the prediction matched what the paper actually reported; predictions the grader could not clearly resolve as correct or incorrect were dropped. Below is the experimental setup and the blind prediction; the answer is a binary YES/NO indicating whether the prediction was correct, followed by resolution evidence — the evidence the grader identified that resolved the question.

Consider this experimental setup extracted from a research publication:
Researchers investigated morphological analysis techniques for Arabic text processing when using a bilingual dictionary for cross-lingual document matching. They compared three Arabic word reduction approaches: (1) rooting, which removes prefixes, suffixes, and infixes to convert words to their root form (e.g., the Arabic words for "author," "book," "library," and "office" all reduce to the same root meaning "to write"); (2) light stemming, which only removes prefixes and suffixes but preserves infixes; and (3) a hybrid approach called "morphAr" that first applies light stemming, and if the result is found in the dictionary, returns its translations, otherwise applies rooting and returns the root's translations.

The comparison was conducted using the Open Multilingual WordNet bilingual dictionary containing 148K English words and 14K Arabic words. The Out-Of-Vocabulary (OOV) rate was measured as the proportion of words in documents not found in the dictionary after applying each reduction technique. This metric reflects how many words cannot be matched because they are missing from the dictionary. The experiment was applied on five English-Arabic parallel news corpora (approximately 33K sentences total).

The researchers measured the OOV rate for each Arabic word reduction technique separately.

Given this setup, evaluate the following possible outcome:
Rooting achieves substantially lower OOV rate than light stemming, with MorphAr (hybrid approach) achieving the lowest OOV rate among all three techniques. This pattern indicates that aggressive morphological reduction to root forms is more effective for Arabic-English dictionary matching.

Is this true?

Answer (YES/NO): NO